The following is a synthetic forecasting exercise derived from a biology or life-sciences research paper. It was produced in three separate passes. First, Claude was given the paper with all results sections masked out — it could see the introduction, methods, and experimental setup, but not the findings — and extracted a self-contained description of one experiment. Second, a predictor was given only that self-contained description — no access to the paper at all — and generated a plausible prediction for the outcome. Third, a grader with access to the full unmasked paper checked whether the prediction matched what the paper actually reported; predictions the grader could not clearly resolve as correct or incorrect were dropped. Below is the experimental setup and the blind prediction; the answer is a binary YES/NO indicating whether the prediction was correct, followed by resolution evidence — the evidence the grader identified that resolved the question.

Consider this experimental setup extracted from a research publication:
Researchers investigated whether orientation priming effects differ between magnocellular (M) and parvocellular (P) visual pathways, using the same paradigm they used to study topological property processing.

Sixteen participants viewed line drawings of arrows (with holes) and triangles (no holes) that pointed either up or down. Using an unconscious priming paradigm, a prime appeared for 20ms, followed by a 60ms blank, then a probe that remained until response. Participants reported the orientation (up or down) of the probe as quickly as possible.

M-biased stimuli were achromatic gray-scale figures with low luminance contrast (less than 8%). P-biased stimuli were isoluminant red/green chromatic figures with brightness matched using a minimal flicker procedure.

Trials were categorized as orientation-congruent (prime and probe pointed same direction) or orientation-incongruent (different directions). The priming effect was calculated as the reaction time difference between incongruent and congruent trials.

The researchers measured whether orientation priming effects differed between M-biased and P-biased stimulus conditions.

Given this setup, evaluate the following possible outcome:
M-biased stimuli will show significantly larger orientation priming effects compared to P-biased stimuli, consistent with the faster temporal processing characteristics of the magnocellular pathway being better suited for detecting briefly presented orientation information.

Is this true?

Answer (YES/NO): NO